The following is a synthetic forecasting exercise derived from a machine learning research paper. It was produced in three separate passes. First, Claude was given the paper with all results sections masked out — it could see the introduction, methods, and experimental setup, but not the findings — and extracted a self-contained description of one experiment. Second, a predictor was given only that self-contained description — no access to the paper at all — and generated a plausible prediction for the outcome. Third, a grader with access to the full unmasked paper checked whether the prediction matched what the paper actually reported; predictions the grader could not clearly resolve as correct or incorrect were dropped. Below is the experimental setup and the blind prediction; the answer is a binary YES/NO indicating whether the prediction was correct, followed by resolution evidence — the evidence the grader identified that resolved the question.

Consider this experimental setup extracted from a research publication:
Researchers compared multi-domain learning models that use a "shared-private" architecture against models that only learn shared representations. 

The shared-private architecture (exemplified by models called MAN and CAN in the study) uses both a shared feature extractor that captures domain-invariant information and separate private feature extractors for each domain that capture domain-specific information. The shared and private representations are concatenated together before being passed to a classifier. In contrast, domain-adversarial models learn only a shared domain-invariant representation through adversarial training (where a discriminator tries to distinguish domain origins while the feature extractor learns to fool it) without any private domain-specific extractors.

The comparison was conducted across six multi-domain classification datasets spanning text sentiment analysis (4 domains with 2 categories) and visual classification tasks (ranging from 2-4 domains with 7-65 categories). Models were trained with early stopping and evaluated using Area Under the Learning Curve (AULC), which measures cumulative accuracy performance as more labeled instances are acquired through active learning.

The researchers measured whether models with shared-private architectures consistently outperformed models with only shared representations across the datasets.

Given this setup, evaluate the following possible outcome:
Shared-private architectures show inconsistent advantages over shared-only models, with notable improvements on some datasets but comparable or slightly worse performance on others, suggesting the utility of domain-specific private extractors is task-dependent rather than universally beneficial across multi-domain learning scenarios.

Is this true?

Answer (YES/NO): YES